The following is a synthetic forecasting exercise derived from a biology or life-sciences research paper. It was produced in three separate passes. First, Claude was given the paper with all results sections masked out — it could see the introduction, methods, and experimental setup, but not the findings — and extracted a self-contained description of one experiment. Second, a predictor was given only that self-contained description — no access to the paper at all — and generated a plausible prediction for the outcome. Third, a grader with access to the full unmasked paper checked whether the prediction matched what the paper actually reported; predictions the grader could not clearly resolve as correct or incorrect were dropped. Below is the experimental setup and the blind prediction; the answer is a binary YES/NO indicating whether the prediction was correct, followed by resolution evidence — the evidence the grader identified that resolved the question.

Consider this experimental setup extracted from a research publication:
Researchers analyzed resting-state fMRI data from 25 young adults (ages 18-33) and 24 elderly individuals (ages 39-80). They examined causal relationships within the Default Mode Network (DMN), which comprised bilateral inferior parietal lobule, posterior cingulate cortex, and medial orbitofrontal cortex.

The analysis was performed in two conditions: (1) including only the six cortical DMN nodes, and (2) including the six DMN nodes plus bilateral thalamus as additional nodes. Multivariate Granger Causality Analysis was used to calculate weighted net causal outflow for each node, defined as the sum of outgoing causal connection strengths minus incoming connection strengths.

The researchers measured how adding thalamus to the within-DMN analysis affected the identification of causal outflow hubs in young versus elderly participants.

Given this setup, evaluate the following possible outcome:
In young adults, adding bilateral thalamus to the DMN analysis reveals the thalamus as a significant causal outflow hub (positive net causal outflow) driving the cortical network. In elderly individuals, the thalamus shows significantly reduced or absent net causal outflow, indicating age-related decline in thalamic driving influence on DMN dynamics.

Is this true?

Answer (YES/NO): YES